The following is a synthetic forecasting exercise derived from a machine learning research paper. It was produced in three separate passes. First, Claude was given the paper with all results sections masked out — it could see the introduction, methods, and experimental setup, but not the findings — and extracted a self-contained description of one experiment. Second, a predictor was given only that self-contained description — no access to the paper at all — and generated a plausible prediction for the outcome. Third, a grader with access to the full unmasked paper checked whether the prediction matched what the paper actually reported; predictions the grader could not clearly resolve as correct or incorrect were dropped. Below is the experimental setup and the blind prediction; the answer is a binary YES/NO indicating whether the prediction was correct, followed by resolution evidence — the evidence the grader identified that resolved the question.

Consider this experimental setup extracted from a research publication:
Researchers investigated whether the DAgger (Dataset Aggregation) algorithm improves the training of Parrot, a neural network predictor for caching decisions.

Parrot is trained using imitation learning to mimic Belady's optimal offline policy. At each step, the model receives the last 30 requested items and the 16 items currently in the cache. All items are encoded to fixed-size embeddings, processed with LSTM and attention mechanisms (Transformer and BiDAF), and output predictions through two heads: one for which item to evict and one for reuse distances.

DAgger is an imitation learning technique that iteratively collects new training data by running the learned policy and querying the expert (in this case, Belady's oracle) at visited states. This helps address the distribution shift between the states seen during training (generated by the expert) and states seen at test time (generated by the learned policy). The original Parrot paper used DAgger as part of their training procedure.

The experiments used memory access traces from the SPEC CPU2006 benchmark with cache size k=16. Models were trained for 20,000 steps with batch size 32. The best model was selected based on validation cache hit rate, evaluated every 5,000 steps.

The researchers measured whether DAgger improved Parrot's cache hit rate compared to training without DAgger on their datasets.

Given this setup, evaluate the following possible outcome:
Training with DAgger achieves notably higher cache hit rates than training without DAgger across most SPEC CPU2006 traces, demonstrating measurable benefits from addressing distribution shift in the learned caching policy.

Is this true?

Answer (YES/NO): NO